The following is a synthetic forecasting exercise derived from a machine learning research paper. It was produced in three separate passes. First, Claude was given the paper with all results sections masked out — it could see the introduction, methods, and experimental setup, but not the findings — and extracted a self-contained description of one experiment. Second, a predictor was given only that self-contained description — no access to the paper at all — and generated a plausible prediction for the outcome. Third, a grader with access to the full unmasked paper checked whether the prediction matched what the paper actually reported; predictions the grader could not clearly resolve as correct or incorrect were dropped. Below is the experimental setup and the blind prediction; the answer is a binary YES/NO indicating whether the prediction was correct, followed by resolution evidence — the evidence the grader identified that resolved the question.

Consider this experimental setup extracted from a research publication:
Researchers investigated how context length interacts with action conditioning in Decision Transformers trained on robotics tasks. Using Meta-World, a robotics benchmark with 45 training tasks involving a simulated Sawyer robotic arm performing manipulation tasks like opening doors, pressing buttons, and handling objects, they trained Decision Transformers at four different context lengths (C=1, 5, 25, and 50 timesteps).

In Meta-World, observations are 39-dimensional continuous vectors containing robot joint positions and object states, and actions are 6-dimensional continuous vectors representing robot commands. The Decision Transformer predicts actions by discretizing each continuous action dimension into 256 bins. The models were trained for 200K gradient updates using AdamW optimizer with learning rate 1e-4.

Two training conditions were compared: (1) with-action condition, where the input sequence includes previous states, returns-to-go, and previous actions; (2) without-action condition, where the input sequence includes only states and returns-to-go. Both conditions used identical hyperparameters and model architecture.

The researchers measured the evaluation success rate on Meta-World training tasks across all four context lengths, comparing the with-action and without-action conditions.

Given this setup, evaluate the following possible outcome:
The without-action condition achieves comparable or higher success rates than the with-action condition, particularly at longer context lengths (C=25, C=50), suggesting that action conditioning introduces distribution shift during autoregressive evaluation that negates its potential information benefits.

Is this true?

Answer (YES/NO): YES